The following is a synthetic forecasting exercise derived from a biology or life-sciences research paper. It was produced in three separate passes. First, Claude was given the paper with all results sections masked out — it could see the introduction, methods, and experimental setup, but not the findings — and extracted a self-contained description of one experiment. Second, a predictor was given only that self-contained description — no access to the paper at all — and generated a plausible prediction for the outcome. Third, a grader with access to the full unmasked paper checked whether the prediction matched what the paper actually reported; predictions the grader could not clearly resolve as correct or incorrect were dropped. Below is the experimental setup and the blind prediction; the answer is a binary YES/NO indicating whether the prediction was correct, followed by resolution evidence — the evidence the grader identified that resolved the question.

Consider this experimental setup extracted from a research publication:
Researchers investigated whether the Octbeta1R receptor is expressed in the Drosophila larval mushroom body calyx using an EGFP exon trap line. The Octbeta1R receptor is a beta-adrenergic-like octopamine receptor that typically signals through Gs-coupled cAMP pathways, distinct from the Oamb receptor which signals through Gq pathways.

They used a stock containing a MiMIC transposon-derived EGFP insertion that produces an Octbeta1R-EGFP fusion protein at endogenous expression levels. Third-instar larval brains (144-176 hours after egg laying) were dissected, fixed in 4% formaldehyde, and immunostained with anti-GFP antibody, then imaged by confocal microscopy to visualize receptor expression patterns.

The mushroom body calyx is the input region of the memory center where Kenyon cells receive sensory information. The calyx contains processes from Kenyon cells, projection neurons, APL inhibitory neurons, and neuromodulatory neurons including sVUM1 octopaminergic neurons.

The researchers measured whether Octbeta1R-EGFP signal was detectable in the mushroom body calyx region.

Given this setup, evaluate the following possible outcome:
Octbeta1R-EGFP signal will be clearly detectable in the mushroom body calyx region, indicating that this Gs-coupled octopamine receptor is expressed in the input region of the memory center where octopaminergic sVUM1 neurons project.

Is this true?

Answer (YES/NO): NO